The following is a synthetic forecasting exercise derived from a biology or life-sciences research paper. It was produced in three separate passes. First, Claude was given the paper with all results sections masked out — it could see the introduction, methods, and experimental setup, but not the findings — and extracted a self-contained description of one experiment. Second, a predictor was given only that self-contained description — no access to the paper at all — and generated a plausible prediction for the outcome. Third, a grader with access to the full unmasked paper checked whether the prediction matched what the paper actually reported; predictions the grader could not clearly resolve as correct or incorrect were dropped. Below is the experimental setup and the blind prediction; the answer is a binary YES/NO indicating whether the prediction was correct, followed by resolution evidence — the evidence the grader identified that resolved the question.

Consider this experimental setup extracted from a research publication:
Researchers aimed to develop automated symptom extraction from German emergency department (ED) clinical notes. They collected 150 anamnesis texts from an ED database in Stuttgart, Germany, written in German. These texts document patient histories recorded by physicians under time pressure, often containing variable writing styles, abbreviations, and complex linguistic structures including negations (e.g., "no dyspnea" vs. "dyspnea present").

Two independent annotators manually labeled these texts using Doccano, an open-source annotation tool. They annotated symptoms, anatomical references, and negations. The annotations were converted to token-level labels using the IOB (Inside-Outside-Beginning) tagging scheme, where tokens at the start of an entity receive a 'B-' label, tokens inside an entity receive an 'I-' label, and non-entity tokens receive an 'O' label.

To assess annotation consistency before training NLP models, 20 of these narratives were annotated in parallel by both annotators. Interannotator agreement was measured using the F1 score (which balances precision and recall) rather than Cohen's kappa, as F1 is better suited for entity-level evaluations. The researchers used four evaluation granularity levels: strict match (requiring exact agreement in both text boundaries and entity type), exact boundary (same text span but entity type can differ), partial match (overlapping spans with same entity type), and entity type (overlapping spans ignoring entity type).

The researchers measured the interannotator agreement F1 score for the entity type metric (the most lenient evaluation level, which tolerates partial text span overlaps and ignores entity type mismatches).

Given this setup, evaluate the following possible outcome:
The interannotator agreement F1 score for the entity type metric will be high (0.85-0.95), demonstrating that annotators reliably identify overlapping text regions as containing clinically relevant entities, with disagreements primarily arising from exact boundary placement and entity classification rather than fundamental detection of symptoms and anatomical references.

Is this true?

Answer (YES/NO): NO